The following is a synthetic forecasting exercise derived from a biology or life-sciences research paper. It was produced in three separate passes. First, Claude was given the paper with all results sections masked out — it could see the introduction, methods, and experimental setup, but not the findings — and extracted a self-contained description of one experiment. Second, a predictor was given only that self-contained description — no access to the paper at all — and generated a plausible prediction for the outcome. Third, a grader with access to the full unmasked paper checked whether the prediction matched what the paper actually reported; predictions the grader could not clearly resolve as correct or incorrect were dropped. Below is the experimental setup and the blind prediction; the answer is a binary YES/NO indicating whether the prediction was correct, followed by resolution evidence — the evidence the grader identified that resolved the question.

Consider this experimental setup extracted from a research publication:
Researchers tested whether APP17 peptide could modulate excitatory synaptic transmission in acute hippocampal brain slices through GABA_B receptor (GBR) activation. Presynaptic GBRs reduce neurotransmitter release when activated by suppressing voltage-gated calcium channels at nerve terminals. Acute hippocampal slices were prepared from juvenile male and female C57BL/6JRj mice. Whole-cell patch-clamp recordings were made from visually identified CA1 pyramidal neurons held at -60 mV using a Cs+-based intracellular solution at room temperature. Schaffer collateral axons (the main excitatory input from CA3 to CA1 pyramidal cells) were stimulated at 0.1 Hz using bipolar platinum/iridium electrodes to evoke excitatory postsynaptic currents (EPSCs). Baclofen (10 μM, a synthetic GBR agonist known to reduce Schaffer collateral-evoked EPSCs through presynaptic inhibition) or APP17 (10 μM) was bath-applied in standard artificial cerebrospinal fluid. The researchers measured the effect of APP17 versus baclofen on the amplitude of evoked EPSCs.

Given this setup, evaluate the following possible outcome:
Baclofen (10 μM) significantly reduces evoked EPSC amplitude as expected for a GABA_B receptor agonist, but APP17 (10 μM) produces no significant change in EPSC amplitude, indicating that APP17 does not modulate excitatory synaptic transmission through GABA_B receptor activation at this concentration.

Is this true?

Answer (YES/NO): YES